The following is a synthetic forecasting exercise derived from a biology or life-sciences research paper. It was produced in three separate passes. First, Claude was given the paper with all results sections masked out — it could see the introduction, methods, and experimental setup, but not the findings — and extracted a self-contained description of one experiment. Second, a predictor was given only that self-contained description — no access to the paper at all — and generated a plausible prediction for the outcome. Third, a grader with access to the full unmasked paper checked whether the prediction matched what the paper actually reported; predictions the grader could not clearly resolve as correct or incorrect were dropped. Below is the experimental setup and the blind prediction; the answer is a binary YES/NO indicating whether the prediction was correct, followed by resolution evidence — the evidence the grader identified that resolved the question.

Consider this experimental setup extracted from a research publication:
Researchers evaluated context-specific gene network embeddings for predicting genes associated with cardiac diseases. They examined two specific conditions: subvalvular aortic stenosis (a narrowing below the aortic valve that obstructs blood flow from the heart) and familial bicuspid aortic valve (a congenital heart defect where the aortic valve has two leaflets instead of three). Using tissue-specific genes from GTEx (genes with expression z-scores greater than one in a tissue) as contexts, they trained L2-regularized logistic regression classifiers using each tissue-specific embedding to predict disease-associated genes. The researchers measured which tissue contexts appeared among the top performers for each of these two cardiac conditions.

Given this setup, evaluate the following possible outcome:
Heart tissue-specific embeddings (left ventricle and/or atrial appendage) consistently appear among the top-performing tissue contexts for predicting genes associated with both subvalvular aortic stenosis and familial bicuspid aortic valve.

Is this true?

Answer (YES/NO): NO